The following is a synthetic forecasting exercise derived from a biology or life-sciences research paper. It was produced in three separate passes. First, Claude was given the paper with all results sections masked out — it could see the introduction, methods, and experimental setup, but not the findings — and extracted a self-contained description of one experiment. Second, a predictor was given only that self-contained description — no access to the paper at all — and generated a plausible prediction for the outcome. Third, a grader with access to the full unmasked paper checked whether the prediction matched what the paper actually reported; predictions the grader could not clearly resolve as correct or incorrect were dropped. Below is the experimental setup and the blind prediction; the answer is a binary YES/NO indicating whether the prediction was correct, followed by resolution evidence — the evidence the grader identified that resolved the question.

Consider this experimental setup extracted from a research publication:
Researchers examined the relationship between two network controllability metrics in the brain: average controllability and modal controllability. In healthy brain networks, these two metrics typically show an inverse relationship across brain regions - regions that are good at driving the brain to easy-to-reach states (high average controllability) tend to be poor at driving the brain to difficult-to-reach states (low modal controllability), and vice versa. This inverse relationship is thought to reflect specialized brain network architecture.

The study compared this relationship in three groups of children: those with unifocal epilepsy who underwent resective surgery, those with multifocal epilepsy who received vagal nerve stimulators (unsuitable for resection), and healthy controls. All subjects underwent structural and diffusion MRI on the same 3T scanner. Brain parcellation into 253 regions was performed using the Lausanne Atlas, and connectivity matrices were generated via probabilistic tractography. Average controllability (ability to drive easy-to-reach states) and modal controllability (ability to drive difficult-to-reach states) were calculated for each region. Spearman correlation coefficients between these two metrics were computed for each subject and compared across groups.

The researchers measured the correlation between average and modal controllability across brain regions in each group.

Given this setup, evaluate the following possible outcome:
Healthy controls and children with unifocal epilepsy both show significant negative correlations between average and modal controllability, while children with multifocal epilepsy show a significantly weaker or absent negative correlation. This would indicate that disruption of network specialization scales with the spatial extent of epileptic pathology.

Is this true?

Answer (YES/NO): NO